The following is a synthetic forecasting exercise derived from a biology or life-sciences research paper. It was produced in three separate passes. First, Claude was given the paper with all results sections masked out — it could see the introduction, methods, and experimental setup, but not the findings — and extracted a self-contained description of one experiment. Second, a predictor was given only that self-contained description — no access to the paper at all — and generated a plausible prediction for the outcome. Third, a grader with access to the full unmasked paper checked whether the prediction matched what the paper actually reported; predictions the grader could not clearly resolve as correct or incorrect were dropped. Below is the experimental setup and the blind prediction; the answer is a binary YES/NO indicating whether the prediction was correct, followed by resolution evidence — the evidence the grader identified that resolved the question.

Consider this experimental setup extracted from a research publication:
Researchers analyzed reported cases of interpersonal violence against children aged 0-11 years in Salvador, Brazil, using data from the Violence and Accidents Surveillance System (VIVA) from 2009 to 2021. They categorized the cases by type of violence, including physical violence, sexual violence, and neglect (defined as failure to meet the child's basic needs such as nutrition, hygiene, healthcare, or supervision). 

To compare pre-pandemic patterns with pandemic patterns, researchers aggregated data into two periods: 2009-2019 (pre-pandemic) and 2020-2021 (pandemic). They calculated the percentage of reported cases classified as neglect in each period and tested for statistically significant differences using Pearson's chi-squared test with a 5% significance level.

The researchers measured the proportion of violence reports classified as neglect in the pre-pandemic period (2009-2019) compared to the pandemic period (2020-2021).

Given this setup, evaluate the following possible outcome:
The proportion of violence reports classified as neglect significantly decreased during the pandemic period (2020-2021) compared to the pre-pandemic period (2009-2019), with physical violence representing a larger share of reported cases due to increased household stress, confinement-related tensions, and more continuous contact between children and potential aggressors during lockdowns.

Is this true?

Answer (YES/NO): NO